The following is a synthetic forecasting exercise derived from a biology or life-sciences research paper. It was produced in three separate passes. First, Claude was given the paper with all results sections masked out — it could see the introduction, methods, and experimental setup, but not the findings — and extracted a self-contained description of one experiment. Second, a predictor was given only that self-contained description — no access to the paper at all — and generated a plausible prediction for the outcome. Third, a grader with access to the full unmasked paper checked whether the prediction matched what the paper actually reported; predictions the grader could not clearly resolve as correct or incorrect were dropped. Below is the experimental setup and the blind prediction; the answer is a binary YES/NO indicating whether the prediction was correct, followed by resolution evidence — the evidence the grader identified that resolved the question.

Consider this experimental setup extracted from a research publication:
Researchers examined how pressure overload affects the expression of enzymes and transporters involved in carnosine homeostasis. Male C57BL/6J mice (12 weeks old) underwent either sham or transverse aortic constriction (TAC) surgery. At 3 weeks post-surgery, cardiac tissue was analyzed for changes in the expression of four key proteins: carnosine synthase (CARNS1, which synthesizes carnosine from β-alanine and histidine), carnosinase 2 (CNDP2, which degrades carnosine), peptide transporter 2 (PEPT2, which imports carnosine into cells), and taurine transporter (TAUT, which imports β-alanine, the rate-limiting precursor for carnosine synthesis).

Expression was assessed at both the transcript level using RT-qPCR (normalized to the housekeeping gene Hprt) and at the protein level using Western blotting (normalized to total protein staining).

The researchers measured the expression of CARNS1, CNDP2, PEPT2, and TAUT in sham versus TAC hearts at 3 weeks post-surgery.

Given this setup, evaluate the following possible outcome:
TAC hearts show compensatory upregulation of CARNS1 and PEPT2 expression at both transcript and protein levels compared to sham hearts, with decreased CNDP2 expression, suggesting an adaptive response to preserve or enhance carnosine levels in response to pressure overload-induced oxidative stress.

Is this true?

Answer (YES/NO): NO